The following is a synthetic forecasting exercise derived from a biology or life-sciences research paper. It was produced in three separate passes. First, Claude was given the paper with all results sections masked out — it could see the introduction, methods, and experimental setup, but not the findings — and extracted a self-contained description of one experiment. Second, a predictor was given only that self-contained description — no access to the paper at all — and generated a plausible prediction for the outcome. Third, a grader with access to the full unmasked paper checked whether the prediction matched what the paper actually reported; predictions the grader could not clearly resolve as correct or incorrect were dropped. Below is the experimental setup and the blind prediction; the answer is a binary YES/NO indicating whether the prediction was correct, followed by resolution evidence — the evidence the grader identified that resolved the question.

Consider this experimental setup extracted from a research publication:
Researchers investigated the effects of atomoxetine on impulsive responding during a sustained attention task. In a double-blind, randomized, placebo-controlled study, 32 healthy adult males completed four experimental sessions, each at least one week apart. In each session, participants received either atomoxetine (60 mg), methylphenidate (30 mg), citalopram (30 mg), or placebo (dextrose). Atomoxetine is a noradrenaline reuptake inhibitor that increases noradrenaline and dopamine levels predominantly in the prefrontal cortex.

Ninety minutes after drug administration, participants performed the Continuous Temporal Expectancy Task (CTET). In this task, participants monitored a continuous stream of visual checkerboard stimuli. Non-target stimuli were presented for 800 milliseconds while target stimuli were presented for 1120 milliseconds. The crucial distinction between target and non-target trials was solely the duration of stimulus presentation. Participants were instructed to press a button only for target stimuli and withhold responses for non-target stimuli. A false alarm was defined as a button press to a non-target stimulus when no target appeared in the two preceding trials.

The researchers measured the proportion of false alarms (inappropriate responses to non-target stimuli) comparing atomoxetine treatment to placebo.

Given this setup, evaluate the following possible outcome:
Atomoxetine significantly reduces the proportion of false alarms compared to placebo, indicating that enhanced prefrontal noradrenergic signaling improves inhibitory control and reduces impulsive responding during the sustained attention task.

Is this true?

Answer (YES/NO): NO